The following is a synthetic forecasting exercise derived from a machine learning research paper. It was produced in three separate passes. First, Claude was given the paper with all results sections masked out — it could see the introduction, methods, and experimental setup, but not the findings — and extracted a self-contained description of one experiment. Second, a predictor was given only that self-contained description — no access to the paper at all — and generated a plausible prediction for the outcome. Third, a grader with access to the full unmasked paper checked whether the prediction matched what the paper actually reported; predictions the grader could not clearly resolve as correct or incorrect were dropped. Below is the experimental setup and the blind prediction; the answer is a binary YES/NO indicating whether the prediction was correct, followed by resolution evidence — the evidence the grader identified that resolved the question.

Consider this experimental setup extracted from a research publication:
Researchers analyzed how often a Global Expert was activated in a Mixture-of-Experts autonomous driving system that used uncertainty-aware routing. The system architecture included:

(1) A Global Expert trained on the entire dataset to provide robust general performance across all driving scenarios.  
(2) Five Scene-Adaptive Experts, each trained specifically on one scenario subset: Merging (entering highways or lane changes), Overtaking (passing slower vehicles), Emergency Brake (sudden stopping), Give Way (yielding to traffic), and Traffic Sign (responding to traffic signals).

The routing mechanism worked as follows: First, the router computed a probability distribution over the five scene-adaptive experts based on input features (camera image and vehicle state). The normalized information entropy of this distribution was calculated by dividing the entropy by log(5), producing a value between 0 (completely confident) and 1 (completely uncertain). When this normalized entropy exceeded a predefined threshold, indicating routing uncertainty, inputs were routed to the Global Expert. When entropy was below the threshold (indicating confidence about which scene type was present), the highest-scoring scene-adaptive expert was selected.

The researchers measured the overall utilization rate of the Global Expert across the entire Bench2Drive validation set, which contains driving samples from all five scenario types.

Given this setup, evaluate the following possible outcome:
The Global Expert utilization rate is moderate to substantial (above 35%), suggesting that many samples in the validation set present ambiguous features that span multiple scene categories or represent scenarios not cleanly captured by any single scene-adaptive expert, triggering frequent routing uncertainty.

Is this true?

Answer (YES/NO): NO